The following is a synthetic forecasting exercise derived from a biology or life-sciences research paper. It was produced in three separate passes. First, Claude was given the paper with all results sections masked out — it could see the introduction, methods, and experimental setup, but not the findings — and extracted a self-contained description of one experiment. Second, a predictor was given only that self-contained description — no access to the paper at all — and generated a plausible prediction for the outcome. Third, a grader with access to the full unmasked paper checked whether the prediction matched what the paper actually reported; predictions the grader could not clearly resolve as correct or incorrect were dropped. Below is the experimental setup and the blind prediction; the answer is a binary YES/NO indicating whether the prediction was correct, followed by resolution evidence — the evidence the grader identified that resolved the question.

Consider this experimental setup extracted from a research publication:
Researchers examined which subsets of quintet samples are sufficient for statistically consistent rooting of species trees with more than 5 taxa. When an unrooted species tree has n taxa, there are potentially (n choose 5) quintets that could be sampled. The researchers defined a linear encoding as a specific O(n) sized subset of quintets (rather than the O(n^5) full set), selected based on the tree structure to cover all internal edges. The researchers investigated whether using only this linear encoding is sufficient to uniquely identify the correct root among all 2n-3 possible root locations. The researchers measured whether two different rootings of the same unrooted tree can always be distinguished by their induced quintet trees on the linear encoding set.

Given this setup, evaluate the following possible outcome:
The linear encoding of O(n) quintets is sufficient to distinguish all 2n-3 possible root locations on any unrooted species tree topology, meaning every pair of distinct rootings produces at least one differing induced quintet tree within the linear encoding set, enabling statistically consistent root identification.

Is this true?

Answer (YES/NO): YES